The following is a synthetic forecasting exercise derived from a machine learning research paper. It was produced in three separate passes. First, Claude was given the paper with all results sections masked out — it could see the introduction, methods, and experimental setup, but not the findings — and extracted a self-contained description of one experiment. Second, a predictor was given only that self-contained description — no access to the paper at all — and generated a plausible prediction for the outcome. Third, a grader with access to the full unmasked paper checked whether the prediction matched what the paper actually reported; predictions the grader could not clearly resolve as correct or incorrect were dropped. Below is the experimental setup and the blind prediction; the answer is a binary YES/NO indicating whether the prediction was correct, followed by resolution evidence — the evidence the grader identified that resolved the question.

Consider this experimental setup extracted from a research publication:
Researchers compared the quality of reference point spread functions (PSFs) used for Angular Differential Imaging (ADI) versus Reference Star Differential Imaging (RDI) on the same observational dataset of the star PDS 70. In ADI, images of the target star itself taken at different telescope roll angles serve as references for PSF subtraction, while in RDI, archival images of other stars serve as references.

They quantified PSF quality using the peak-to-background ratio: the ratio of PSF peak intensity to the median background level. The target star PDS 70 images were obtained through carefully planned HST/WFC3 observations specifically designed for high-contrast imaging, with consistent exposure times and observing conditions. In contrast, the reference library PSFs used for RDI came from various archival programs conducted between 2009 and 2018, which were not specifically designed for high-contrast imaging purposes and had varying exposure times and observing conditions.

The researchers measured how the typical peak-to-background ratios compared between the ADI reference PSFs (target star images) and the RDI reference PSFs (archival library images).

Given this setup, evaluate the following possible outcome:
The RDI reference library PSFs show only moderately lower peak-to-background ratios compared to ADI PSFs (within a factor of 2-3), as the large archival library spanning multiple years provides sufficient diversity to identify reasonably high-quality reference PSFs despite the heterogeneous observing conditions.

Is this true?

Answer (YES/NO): NO